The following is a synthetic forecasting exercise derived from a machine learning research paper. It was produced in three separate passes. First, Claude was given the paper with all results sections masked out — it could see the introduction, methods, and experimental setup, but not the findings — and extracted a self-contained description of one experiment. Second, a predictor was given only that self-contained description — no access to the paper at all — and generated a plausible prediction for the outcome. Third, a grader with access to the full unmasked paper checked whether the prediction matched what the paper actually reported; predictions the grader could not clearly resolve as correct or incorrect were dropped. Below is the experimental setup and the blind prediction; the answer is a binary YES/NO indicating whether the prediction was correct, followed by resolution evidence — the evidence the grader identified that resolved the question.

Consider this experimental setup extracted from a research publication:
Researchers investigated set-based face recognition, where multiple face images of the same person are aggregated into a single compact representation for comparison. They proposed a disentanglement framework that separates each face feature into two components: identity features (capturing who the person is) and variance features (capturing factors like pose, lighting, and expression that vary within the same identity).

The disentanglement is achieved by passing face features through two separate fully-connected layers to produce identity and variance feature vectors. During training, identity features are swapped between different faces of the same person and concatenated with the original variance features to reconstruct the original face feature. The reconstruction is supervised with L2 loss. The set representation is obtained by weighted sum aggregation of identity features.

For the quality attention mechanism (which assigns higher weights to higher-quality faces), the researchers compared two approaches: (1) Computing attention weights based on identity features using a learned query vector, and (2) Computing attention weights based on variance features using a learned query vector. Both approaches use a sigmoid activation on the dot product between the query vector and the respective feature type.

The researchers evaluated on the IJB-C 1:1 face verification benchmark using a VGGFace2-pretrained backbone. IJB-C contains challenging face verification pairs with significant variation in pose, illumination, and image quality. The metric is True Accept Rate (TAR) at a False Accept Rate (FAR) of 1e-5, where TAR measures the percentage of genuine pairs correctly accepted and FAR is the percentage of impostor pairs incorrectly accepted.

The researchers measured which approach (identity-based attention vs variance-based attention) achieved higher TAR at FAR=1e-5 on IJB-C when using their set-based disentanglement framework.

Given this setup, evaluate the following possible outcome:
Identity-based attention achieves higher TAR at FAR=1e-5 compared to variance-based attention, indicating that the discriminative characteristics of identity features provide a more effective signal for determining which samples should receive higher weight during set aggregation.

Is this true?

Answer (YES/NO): NO